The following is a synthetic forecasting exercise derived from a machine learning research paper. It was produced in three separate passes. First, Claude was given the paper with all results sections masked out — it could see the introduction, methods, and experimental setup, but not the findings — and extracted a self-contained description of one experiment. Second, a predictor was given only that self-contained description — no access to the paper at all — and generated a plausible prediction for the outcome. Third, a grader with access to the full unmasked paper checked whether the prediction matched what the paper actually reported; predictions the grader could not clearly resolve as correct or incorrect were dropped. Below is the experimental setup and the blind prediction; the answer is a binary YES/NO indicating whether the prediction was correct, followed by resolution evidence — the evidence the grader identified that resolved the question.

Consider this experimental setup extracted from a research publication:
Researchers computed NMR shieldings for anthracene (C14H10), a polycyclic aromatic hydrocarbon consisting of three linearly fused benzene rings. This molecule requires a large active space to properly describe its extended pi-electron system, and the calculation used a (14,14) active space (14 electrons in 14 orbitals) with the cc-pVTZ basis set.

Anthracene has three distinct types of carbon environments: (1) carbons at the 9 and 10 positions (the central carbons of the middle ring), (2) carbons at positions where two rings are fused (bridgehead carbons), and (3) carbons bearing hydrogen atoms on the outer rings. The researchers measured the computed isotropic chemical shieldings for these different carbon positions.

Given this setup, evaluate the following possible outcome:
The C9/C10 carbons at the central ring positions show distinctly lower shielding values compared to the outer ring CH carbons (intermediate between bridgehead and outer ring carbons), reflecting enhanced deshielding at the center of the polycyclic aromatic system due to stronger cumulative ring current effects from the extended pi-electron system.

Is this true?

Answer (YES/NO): NO